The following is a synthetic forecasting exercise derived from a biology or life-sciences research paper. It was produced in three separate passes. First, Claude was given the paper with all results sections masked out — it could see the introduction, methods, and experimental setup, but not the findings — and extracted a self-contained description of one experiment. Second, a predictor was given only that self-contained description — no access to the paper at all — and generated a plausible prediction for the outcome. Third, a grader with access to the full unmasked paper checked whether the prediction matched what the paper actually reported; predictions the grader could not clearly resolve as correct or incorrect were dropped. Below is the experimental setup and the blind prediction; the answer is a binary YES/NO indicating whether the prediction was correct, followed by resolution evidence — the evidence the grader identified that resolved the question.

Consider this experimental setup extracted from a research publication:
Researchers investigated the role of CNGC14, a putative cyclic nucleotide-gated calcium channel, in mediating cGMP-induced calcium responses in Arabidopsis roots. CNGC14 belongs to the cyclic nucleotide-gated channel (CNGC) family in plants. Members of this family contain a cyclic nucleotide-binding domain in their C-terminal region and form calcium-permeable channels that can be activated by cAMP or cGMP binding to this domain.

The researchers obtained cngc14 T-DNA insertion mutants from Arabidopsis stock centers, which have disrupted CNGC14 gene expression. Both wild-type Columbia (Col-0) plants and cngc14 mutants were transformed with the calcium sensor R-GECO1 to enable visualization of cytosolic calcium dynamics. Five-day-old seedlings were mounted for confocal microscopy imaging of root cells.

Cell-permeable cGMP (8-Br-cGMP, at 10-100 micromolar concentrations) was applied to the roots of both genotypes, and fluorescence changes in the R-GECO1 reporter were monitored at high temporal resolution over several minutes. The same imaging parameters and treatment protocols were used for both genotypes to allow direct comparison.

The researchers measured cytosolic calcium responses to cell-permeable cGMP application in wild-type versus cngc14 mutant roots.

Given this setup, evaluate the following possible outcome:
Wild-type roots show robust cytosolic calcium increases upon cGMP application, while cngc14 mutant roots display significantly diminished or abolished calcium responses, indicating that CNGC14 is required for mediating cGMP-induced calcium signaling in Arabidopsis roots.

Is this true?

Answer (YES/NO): YES